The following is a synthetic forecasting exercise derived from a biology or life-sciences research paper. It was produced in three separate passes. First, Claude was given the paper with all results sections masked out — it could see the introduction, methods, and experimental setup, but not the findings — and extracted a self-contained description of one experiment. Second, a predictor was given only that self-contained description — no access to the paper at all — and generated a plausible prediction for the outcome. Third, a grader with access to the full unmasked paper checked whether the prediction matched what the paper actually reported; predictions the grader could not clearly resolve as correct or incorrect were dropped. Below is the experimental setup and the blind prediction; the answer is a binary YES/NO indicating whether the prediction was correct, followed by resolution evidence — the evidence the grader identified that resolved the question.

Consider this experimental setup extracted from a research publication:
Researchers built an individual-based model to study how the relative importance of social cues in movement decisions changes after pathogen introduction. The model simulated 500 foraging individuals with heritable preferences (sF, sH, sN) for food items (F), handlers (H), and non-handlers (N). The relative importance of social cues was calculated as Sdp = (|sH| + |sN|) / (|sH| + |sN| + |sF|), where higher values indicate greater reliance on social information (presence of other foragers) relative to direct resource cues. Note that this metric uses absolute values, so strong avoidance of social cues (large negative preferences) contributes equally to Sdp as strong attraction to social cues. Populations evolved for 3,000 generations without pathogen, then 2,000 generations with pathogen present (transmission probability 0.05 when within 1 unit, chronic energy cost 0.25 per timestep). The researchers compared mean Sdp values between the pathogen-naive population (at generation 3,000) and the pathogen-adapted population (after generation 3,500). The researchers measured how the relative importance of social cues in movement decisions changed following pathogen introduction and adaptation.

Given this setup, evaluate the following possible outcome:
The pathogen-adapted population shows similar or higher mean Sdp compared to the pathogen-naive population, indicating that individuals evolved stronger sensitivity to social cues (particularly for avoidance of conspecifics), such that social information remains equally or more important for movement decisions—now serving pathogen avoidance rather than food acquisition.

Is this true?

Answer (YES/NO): YES